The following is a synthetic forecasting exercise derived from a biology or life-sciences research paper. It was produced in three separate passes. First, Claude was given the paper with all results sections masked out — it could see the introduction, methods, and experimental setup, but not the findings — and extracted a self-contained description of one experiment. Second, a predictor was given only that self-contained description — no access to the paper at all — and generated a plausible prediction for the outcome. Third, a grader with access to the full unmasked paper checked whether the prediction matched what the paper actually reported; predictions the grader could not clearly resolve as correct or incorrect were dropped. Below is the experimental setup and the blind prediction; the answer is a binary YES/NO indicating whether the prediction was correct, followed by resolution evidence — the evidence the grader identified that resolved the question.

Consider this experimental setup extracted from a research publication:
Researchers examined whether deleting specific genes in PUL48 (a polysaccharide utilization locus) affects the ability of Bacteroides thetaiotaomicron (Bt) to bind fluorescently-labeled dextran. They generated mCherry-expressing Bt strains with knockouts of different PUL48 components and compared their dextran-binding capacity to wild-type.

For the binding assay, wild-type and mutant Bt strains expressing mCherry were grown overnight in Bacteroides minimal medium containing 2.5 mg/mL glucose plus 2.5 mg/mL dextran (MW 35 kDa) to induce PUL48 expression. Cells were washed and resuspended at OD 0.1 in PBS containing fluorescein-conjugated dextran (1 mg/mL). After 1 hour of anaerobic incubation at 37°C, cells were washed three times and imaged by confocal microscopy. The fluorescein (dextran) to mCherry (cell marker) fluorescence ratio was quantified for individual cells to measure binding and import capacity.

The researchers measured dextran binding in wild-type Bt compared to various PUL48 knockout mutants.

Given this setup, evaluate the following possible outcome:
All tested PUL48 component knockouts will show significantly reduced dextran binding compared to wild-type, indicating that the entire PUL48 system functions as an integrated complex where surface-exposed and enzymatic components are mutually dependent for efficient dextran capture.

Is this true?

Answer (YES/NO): NO